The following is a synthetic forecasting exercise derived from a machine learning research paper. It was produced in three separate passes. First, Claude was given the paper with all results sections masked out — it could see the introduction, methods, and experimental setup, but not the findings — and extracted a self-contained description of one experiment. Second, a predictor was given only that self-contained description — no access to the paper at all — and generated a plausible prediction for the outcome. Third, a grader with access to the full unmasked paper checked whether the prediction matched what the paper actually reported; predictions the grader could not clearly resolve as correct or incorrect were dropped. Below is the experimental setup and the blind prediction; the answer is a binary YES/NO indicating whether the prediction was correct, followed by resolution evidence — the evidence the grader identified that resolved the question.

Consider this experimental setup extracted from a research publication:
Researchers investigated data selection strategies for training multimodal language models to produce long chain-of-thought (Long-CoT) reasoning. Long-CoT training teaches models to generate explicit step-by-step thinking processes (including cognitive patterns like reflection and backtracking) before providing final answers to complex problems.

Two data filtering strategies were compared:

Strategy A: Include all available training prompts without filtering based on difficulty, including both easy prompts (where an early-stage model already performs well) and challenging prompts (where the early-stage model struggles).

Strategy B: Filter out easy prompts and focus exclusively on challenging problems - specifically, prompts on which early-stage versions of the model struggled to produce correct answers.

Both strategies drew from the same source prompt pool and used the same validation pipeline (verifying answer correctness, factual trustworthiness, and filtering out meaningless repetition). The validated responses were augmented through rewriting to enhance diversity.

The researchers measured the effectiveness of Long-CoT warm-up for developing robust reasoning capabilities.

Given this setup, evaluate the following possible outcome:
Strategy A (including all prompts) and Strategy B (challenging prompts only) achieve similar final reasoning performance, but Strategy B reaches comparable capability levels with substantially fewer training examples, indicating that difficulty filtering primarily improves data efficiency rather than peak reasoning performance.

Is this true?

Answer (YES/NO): NO